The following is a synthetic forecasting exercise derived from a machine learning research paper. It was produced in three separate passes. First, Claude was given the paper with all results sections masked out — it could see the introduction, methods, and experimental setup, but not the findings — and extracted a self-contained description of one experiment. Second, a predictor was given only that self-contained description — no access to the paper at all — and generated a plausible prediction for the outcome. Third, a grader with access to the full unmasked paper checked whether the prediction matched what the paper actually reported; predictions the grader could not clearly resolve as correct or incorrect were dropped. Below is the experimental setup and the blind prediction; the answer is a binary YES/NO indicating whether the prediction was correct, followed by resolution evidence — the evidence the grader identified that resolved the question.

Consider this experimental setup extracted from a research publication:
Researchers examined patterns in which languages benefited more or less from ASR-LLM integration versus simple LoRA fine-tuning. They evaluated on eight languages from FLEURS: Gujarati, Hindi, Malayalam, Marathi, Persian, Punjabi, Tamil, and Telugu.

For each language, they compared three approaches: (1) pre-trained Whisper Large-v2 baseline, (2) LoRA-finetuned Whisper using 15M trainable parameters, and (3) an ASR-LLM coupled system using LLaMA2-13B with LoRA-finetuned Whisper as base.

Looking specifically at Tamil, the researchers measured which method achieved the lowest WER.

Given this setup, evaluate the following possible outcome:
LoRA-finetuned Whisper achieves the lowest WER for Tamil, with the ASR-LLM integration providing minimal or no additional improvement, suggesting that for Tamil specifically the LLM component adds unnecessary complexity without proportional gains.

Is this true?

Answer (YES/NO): YES